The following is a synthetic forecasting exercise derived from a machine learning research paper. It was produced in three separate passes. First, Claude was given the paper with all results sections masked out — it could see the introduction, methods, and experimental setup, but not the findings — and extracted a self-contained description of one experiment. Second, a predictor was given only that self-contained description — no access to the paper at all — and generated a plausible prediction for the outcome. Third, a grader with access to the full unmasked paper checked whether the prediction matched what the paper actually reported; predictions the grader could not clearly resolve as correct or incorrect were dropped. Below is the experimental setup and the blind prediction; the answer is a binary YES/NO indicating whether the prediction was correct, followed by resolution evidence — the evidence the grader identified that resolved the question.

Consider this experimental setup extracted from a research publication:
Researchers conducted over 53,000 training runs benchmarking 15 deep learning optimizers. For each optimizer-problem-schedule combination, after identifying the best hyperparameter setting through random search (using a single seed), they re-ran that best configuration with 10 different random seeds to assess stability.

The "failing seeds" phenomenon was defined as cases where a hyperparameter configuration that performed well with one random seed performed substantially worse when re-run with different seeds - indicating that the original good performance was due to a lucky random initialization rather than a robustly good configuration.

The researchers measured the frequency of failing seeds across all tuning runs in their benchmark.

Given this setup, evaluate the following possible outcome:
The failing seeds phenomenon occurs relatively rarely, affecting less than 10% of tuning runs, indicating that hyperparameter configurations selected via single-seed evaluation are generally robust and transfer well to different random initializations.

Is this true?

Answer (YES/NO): YES